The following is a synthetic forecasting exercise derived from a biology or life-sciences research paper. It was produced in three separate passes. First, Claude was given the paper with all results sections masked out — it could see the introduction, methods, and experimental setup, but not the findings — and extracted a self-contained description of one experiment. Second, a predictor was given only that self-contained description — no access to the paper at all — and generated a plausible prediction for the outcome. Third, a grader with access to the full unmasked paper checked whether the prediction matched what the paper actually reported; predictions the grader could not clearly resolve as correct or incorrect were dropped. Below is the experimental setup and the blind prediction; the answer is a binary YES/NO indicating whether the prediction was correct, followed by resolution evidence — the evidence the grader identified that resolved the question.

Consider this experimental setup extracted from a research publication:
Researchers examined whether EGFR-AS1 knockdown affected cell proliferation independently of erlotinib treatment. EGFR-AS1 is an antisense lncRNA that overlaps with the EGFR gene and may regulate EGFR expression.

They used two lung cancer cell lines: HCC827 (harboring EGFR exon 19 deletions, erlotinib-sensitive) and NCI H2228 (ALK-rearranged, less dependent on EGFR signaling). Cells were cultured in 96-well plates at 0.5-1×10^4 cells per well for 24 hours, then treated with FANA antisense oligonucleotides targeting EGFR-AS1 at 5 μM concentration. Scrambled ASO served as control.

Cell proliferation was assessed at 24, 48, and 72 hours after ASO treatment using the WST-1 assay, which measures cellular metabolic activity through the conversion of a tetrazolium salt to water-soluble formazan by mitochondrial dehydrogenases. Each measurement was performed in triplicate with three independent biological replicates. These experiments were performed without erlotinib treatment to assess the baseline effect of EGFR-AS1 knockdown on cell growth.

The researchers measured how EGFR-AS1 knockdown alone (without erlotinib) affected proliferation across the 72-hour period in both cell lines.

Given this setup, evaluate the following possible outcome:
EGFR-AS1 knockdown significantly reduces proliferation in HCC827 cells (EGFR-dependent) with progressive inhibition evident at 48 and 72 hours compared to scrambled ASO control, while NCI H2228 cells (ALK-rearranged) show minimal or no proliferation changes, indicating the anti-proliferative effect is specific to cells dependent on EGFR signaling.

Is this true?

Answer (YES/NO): NO